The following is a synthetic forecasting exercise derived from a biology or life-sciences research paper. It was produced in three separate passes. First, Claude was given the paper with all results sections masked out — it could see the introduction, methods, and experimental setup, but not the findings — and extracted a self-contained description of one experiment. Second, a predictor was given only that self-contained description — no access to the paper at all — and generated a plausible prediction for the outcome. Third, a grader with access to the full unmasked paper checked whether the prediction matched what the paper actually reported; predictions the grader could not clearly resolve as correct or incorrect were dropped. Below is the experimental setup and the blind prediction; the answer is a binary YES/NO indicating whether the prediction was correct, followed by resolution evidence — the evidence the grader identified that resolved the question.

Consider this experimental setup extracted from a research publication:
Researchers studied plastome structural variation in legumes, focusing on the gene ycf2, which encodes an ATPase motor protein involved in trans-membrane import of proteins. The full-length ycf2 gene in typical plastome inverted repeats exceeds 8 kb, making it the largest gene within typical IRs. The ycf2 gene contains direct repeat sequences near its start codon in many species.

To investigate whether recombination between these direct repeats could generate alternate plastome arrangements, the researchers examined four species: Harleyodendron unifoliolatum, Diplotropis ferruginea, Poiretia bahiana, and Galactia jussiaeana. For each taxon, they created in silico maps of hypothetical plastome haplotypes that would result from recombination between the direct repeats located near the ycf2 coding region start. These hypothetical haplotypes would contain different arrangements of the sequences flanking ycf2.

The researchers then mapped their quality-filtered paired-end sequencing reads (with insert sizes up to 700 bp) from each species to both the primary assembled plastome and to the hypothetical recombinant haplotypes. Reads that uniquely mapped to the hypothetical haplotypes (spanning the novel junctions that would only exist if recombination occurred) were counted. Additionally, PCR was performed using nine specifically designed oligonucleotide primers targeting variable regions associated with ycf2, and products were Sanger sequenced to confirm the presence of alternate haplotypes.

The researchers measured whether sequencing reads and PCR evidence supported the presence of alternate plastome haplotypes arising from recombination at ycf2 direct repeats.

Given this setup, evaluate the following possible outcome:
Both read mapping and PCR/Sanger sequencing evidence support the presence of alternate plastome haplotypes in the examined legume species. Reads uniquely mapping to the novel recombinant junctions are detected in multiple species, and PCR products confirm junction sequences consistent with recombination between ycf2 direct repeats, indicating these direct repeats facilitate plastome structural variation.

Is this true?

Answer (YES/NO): YES